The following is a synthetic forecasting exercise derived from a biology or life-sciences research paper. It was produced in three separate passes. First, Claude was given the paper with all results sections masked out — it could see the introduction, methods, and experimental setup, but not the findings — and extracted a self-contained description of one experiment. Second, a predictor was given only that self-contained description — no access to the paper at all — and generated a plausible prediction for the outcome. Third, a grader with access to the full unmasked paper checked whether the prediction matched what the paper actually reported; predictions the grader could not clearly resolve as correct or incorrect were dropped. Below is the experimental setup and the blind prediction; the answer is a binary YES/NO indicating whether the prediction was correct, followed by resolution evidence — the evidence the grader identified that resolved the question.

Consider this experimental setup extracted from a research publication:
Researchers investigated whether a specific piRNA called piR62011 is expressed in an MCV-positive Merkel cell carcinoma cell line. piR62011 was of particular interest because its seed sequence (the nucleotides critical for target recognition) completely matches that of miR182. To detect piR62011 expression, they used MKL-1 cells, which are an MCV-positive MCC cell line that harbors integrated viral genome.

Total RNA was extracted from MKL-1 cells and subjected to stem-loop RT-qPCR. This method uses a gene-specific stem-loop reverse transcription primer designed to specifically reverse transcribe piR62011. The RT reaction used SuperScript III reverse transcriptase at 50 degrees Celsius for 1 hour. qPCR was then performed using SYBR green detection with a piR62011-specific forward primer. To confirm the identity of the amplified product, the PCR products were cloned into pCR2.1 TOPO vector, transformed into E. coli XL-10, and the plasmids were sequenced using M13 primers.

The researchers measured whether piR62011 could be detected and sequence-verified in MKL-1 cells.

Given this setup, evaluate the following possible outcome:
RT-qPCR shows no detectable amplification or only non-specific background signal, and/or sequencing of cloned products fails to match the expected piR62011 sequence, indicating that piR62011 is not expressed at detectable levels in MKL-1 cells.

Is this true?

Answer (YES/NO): NO